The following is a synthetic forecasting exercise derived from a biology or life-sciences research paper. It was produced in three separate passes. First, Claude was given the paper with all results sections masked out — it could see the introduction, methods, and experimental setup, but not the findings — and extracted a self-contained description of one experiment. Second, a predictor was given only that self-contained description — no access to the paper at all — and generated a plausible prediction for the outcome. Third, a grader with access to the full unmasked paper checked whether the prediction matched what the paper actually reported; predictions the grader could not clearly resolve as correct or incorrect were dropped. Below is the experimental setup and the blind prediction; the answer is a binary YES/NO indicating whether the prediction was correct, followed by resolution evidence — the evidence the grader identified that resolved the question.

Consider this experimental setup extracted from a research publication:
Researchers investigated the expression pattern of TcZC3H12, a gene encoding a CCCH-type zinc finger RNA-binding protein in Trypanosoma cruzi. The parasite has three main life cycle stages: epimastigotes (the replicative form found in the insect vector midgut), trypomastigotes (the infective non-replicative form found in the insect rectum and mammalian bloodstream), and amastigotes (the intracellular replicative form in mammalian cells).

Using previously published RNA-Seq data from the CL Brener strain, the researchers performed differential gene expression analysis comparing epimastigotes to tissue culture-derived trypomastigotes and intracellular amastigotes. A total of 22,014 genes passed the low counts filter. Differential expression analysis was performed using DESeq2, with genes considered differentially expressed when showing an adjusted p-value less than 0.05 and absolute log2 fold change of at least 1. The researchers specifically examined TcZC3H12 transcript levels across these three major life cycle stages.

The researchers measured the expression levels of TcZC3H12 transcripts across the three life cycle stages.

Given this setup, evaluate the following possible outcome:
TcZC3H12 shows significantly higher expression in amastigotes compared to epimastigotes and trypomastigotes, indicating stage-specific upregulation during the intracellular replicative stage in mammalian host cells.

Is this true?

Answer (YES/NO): NO